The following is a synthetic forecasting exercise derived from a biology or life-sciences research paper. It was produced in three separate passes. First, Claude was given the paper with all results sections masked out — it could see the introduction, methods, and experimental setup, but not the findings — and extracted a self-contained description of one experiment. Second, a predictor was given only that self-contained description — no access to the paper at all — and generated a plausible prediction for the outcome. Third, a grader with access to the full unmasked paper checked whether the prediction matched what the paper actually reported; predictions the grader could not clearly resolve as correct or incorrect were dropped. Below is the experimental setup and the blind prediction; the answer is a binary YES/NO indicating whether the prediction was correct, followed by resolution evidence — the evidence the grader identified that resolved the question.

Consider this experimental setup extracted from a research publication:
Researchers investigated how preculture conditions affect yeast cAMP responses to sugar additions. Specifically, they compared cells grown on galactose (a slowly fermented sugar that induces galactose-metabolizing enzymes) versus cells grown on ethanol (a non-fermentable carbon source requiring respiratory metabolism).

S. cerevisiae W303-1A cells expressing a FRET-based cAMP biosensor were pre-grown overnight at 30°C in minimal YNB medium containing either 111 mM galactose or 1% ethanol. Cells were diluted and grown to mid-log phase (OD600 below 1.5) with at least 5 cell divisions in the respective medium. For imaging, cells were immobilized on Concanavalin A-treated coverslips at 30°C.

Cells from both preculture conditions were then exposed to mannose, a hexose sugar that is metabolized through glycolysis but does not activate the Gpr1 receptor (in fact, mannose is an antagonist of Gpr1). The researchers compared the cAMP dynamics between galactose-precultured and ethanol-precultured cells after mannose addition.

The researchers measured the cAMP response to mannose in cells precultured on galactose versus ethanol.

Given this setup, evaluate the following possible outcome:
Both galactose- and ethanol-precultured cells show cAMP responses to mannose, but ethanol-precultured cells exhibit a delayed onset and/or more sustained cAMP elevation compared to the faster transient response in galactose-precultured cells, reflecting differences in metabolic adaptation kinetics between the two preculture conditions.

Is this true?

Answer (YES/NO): NO